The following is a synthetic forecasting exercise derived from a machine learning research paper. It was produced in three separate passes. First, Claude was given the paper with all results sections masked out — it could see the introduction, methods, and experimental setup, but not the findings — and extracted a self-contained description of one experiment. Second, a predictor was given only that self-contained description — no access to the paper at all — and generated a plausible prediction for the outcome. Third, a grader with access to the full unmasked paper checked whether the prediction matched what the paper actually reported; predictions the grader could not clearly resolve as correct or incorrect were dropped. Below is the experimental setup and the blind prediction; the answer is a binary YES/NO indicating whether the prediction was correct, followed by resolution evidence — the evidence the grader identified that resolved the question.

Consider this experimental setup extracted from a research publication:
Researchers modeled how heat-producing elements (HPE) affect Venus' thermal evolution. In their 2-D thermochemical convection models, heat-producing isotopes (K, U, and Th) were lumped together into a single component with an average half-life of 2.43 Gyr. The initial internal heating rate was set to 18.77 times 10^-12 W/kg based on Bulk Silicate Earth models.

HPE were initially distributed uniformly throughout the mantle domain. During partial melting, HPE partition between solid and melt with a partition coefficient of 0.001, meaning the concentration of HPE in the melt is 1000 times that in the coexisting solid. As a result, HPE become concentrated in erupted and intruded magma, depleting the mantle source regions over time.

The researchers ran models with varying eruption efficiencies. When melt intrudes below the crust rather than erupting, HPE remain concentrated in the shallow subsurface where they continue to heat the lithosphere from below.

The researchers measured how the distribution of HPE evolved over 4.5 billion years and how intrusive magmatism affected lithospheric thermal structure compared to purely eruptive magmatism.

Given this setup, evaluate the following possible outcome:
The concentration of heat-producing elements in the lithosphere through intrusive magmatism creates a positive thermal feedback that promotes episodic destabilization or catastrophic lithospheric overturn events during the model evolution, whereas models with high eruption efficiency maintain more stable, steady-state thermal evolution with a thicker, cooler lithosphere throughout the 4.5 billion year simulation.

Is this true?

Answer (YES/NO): NO